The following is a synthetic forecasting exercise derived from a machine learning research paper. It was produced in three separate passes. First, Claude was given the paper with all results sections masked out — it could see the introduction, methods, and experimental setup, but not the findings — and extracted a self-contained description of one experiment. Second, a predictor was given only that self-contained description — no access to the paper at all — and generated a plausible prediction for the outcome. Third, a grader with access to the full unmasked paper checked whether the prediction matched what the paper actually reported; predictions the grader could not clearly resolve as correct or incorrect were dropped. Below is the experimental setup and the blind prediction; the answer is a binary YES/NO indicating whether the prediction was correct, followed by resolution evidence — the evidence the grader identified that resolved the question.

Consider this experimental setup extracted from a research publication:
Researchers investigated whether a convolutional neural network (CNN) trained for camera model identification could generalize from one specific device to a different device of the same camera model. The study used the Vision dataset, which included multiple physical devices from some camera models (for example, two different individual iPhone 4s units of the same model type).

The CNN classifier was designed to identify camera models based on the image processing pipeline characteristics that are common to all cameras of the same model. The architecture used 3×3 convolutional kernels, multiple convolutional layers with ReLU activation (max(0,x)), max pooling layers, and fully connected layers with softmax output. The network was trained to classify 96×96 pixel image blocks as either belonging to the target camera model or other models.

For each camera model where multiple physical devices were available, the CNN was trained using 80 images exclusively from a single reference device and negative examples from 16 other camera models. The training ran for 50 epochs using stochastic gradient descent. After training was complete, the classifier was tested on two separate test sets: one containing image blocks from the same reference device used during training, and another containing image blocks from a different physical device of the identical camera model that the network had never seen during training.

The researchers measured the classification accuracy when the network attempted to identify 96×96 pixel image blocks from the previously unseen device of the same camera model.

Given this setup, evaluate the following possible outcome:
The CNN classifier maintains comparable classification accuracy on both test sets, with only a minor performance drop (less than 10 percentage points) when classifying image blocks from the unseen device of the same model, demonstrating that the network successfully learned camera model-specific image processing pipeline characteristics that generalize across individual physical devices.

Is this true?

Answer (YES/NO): NO